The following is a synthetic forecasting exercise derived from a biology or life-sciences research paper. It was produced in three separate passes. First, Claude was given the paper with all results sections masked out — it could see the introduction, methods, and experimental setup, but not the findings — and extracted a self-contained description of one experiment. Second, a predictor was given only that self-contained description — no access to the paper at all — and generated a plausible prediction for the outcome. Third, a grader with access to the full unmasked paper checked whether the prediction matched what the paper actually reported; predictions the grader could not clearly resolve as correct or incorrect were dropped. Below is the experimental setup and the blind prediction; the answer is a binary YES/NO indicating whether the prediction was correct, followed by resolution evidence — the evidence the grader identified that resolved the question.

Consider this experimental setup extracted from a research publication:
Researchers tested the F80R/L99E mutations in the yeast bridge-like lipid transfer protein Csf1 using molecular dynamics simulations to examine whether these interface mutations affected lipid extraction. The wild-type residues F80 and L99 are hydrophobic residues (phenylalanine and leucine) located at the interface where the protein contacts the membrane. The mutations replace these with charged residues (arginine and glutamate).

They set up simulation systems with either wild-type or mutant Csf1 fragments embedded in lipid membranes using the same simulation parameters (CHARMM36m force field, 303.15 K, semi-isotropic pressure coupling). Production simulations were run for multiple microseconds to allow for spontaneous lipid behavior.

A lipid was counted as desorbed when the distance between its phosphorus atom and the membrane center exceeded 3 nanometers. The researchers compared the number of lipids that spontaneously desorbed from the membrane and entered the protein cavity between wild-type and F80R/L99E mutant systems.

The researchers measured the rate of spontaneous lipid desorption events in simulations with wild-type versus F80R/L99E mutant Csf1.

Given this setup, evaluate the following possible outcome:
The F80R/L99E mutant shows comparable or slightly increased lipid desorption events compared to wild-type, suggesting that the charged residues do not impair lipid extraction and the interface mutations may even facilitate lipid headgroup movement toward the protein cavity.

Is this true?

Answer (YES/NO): NO